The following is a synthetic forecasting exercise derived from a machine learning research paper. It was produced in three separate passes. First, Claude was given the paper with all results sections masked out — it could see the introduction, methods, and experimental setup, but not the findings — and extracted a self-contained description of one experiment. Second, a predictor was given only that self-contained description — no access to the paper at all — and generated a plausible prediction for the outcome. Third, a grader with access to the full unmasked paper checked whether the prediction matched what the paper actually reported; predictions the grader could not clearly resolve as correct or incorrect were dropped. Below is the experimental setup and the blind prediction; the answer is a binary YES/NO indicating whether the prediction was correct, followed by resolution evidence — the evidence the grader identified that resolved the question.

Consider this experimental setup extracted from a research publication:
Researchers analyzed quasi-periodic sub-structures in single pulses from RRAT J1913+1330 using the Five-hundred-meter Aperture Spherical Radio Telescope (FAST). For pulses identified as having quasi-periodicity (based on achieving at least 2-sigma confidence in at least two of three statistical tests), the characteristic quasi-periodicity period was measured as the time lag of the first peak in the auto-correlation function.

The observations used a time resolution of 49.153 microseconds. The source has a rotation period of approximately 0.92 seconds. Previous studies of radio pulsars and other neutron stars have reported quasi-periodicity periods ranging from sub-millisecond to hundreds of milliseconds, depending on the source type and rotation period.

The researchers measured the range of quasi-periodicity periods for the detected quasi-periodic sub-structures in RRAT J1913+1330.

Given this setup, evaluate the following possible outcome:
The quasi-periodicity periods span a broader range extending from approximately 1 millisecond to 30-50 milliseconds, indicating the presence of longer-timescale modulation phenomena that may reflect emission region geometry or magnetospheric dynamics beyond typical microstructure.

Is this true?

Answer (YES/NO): NO